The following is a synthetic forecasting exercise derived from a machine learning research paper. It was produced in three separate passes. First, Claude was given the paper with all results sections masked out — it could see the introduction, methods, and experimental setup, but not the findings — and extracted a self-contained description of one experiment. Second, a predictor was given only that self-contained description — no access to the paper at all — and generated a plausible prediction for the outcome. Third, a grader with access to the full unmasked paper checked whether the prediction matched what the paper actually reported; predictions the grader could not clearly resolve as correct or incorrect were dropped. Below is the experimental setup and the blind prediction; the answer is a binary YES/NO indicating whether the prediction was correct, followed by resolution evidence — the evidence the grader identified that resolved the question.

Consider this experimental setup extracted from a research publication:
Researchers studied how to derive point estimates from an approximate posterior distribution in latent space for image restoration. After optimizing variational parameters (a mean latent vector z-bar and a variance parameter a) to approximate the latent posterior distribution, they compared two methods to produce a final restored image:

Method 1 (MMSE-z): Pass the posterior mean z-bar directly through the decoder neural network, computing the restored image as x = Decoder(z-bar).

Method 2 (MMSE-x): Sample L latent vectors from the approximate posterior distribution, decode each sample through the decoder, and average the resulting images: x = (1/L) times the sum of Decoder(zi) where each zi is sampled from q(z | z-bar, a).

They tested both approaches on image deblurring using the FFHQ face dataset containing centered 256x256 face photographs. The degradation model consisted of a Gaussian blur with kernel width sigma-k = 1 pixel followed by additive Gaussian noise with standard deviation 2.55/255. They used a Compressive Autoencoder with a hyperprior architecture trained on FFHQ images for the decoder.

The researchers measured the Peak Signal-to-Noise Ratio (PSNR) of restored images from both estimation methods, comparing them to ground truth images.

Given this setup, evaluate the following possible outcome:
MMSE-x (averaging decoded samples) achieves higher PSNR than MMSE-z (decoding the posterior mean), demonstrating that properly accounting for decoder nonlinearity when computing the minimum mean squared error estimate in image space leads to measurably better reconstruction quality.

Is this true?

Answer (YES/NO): NO